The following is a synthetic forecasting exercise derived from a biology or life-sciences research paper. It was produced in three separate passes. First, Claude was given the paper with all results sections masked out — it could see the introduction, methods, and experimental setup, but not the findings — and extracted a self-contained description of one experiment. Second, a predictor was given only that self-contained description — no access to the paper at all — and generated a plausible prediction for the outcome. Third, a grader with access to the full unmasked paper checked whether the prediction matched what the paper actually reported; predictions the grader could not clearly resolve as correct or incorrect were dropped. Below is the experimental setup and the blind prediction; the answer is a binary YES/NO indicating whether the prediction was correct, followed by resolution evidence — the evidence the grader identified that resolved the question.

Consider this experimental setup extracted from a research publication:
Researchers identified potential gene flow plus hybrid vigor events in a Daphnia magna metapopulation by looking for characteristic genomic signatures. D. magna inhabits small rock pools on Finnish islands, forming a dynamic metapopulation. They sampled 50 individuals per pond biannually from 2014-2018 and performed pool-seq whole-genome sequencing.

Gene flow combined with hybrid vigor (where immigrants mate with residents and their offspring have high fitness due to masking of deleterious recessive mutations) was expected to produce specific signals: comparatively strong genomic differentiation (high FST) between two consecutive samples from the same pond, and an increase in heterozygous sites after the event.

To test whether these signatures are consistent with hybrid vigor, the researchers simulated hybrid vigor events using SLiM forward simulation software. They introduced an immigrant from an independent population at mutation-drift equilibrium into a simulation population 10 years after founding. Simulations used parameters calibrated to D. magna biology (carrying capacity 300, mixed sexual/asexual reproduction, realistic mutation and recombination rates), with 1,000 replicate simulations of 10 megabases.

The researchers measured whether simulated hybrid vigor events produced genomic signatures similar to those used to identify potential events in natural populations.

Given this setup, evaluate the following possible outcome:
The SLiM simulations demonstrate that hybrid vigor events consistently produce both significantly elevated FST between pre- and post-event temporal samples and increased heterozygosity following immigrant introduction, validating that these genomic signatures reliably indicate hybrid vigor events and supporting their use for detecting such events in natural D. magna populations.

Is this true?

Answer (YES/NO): NO